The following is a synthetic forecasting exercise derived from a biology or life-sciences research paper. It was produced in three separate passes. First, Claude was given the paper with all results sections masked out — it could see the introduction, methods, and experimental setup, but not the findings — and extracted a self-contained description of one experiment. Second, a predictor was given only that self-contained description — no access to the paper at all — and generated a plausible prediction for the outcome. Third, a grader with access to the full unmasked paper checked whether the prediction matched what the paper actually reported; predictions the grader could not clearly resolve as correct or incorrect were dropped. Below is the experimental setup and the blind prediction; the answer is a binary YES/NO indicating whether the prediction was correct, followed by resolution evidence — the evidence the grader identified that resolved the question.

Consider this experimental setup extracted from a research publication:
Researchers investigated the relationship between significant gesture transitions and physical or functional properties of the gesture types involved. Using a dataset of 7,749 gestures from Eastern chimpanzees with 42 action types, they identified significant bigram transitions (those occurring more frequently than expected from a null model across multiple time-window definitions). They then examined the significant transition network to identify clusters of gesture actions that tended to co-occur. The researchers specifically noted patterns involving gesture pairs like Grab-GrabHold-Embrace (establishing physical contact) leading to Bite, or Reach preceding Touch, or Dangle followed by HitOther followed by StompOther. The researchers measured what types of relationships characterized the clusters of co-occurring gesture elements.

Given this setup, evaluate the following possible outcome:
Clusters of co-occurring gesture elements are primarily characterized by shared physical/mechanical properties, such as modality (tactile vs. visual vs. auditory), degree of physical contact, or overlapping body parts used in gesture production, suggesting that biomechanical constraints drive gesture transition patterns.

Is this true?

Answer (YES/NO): NO